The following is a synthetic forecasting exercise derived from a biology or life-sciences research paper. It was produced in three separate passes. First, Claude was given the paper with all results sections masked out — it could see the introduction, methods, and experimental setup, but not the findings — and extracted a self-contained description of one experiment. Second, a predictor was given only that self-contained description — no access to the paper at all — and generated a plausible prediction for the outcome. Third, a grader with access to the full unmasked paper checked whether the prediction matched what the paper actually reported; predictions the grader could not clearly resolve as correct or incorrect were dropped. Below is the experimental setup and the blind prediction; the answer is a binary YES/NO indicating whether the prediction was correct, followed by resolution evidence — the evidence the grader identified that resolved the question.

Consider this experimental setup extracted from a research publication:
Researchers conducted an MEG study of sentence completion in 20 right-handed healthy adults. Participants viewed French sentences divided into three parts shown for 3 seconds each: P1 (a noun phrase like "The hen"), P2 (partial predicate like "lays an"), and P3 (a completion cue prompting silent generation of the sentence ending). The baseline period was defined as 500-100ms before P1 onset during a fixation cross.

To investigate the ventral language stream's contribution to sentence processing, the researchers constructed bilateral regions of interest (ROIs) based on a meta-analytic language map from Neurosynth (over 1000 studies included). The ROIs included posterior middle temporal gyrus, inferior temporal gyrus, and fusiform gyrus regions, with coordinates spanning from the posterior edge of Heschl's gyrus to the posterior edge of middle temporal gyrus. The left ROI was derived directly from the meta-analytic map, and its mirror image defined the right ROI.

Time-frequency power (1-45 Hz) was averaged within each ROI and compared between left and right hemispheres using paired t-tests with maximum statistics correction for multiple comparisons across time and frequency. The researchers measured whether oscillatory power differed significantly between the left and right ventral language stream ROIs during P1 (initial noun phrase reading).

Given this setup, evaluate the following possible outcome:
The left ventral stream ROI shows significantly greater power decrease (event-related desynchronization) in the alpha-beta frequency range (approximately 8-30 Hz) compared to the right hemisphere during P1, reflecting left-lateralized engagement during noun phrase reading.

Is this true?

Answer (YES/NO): NO